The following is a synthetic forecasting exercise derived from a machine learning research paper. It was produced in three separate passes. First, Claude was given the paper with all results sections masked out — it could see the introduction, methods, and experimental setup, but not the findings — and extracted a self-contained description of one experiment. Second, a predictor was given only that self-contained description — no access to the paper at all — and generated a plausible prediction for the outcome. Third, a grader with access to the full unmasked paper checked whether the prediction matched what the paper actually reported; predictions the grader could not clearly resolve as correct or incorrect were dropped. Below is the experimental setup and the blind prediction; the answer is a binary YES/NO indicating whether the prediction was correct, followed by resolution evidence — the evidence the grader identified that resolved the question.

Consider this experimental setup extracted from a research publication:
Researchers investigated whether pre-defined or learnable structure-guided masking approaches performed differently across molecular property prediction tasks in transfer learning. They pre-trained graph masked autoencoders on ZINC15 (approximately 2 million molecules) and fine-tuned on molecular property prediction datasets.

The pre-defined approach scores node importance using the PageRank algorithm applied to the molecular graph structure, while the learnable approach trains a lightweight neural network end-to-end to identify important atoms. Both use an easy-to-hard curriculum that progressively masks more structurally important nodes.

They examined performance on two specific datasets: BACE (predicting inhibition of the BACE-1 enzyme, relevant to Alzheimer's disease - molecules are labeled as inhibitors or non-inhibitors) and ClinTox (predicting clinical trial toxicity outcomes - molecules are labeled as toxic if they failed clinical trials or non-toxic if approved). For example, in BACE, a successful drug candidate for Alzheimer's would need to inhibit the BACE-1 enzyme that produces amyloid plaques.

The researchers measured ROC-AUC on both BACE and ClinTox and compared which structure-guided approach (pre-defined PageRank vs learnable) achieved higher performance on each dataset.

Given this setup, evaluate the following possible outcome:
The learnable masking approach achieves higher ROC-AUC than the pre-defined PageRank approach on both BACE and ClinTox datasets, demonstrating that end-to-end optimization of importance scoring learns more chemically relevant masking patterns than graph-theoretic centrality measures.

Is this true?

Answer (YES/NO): NO